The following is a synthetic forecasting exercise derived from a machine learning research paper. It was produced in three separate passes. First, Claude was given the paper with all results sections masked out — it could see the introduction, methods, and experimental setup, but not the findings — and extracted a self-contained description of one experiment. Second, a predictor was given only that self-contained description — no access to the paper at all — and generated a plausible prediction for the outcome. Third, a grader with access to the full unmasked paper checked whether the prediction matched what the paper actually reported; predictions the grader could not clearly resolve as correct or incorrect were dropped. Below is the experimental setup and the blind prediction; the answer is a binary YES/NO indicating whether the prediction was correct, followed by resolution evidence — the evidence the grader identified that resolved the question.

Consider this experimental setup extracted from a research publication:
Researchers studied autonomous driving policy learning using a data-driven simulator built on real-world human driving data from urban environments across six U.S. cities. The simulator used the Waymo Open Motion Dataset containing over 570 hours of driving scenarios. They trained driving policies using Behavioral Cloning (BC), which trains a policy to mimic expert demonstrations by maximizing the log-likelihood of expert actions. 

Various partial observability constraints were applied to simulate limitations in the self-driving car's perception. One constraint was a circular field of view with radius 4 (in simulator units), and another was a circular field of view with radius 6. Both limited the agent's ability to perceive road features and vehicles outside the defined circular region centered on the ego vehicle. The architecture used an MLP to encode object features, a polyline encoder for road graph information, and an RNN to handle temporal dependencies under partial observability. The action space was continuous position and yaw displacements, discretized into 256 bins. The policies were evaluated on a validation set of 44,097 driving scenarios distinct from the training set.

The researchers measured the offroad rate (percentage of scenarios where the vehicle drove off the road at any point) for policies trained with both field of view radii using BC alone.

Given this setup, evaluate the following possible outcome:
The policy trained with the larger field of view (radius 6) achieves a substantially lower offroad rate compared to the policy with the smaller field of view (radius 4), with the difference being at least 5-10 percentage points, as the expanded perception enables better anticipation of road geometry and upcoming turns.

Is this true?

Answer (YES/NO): NO